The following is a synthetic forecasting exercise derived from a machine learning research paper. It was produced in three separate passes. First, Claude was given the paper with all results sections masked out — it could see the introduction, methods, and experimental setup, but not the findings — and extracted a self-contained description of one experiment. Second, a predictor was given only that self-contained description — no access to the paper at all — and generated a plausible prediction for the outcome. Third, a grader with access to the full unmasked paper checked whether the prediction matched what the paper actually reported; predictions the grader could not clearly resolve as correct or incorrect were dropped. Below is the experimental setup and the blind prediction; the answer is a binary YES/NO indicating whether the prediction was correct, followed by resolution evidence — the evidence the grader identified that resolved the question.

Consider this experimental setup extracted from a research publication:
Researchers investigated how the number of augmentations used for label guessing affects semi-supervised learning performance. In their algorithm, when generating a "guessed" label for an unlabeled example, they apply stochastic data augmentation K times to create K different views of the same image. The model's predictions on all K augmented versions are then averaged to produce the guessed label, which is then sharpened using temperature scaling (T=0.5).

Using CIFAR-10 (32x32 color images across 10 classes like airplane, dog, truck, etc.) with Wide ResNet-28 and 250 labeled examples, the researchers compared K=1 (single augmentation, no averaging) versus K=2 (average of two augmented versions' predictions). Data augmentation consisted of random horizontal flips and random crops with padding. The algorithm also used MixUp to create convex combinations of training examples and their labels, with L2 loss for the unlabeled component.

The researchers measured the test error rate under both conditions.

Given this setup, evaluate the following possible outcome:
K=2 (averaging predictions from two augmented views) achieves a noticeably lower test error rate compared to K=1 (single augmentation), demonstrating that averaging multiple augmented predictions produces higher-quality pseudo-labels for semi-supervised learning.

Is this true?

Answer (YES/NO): YES